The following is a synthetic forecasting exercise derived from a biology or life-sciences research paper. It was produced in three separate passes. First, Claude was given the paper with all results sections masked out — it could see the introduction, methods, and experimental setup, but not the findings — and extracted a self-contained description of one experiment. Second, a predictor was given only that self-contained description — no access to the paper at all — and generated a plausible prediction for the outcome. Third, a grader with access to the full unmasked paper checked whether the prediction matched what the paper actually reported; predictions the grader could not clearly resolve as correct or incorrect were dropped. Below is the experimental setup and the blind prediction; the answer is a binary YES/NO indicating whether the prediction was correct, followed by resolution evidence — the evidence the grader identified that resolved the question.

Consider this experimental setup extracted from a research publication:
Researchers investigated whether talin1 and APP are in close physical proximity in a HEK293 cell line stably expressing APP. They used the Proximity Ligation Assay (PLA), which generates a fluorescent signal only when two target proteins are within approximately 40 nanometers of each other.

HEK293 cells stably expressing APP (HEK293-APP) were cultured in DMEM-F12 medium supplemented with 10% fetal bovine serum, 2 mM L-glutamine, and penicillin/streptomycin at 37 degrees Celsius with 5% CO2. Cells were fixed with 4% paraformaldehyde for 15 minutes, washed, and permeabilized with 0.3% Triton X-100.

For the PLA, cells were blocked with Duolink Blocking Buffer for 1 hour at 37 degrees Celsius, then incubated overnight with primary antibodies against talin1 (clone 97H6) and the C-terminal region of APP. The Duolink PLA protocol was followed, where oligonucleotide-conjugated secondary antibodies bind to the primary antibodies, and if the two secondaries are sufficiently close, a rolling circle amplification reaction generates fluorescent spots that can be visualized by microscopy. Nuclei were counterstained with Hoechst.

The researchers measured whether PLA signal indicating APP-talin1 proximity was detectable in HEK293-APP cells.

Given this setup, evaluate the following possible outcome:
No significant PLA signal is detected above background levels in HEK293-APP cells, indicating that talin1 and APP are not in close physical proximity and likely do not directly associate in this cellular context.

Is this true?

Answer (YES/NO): NO